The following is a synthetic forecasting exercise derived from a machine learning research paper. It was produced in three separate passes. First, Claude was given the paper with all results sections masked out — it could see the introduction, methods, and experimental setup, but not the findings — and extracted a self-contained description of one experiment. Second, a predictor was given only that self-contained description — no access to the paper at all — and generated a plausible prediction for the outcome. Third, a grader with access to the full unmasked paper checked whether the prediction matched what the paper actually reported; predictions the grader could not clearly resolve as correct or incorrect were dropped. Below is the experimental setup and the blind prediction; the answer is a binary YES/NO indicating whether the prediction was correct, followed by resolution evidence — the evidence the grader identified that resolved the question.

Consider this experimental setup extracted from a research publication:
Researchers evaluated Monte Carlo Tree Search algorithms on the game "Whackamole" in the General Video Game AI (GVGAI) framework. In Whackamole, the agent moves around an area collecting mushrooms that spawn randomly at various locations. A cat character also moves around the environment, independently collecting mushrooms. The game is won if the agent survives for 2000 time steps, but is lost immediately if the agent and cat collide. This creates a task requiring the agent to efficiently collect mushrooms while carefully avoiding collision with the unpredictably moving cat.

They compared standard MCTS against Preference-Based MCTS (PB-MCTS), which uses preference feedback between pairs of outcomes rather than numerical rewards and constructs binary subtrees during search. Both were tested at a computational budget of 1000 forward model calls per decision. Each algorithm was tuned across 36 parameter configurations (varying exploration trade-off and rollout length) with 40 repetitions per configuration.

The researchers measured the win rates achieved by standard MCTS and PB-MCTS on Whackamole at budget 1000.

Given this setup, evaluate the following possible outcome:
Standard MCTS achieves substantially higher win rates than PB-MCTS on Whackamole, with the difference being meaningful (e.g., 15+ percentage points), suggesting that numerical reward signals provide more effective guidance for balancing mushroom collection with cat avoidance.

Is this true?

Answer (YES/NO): YES